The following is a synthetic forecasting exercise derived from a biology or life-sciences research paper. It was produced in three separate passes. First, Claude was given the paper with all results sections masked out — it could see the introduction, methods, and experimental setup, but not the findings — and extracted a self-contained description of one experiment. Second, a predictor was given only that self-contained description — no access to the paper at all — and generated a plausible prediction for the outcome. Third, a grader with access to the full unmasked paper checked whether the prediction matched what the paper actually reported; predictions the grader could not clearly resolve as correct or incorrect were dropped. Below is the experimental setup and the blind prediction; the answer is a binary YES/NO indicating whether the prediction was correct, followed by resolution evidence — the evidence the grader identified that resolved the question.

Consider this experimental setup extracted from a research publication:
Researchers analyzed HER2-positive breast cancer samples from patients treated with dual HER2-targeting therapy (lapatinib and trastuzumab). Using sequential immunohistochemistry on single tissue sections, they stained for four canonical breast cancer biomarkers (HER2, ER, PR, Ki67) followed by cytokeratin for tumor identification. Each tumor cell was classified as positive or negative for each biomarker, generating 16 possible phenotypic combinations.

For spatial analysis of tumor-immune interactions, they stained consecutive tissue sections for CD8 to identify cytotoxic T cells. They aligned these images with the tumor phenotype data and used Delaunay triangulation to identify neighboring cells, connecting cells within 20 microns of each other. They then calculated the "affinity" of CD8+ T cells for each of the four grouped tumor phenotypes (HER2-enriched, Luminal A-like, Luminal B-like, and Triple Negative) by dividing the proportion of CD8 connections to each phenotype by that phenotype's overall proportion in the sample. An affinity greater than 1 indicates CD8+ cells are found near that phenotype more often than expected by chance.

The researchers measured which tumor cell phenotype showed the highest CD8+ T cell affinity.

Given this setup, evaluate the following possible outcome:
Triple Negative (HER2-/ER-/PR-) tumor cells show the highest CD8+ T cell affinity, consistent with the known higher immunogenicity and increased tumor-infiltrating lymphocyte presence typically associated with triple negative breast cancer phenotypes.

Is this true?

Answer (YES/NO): YES